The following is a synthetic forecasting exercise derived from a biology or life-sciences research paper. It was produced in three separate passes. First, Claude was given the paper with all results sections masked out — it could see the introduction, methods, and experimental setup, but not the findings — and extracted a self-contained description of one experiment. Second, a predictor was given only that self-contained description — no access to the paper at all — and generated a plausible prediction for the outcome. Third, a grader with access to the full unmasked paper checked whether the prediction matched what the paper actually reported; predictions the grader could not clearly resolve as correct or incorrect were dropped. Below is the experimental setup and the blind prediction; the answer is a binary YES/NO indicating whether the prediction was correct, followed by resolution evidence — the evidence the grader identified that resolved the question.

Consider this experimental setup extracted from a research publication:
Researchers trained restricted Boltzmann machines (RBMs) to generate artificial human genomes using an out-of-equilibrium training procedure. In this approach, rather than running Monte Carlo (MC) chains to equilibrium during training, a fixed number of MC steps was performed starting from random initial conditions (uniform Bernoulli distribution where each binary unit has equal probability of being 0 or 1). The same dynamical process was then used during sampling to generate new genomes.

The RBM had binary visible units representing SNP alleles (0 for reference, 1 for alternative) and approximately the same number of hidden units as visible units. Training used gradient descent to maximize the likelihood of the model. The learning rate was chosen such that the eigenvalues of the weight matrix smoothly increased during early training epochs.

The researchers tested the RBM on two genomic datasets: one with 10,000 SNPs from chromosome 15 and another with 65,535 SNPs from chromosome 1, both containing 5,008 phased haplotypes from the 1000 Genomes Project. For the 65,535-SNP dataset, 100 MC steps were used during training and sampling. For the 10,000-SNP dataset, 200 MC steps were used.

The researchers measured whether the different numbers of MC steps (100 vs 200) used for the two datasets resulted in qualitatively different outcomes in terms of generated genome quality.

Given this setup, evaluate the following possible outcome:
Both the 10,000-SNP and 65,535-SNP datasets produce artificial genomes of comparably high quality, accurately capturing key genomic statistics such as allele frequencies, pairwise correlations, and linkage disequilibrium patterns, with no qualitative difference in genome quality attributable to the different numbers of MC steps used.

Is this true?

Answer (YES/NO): YES